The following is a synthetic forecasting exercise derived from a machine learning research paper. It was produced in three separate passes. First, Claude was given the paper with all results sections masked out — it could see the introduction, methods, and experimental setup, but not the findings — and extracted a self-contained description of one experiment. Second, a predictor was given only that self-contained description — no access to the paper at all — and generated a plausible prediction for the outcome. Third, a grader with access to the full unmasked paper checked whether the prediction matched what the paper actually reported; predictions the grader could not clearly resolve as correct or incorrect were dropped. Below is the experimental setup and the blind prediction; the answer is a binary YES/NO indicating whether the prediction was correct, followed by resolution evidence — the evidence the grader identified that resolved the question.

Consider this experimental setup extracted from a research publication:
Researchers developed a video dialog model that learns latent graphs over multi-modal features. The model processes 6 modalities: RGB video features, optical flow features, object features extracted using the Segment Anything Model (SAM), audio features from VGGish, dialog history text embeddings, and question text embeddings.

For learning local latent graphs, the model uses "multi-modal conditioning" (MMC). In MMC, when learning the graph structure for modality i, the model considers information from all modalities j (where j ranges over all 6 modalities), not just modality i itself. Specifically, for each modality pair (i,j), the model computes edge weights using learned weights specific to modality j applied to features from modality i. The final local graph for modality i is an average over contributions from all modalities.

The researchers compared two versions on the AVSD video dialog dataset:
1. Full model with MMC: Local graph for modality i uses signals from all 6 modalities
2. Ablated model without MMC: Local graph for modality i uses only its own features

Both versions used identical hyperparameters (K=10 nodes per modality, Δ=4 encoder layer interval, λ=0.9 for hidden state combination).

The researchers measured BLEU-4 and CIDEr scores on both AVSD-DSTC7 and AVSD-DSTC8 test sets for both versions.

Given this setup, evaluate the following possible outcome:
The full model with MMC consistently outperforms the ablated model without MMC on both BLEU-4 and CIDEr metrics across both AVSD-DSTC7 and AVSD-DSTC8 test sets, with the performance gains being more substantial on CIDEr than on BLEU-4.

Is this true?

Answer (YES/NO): YES